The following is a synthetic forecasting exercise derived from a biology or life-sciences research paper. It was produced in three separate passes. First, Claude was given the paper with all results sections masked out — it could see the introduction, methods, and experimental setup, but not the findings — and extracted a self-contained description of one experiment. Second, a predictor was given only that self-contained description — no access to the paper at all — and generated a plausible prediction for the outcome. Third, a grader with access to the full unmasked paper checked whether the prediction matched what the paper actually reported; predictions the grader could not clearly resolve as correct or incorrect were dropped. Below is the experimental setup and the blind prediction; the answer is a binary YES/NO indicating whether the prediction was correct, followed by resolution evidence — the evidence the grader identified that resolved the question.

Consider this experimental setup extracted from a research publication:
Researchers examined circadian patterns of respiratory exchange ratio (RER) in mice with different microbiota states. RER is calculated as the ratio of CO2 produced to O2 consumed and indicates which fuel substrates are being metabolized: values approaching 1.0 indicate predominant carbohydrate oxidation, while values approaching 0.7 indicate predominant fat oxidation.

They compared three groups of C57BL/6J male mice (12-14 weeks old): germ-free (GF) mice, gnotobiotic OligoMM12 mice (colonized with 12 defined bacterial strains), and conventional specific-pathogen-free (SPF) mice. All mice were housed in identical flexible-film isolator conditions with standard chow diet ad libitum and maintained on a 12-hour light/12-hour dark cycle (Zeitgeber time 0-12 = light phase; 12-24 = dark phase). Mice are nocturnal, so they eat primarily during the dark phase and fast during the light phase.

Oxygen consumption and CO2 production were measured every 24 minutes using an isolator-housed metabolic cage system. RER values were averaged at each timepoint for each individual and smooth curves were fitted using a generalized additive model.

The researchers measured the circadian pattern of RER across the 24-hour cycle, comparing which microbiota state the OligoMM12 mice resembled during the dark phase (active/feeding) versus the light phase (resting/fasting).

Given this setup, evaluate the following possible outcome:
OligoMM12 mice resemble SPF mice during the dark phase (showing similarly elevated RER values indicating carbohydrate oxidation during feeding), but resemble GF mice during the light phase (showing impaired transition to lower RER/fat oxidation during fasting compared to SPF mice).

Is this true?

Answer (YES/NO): NO